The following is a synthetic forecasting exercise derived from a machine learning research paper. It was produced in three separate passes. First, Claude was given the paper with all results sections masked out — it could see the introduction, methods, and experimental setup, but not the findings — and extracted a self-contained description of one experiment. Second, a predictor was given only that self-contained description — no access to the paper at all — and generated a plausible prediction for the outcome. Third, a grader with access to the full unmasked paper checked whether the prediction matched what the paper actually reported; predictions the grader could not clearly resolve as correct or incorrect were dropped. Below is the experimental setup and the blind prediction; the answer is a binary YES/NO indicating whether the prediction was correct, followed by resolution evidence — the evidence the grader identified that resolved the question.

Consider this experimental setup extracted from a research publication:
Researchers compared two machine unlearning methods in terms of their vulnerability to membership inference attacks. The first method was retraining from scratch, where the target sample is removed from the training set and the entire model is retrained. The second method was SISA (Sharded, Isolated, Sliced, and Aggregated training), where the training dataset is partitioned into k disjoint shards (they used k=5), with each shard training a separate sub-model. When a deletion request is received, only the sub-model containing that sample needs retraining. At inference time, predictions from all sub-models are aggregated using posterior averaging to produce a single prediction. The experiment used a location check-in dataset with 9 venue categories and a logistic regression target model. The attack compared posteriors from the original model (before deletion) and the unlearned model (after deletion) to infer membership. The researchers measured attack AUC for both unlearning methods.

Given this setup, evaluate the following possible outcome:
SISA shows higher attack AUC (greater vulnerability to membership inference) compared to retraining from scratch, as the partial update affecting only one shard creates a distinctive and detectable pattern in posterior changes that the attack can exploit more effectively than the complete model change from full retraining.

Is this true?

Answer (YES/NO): NO